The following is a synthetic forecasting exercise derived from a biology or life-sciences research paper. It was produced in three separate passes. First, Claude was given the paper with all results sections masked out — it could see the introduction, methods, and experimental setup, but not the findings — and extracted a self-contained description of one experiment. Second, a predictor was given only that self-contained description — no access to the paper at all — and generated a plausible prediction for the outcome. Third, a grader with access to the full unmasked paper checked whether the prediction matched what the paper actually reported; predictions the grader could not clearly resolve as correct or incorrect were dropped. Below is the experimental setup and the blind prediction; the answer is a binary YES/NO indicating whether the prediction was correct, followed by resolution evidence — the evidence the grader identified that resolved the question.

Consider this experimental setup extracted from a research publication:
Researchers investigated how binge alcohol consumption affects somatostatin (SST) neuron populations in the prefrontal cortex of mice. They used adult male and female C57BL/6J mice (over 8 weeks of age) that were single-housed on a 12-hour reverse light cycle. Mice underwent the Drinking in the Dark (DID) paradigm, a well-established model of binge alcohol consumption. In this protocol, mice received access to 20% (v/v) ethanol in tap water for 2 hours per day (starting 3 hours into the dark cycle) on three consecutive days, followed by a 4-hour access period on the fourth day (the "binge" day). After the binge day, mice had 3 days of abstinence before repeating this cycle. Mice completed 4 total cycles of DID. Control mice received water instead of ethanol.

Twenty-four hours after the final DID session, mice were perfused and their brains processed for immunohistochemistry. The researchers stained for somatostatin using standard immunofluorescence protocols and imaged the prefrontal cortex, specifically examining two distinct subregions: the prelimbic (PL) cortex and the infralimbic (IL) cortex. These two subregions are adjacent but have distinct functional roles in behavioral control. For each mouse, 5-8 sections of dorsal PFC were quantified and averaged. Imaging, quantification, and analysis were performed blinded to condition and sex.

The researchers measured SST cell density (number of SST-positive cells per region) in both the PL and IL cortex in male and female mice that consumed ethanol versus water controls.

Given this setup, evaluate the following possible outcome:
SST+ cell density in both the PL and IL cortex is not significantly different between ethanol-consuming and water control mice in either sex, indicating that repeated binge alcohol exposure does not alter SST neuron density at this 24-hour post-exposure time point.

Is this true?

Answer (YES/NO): YES